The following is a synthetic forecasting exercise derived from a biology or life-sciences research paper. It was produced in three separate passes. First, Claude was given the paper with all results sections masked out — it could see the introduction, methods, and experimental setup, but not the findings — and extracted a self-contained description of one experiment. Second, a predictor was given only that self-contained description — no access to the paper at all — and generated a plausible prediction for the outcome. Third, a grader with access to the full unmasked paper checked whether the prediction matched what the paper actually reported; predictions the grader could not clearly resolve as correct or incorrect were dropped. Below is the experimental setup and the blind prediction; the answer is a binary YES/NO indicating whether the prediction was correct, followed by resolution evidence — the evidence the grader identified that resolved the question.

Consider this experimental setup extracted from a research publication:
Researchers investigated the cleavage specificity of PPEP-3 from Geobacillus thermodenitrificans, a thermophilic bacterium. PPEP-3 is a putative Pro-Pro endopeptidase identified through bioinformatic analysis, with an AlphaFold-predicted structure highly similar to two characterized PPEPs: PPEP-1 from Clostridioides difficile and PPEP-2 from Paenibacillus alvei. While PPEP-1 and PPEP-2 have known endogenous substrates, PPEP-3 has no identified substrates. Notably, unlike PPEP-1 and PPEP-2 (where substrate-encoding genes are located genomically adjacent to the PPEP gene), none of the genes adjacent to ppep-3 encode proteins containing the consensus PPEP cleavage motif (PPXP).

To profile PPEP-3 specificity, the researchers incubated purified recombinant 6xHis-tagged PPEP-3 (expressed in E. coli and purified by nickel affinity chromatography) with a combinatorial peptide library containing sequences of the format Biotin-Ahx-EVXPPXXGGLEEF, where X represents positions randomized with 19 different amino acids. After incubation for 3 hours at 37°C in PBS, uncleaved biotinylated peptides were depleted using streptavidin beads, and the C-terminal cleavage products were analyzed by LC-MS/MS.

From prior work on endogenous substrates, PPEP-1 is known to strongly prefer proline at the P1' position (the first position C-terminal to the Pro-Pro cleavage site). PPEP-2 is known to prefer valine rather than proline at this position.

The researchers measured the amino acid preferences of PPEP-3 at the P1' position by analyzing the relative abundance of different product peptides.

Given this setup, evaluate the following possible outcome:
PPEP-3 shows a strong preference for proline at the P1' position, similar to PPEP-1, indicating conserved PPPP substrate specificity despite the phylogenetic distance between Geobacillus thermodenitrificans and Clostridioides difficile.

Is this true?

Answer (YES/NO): NO